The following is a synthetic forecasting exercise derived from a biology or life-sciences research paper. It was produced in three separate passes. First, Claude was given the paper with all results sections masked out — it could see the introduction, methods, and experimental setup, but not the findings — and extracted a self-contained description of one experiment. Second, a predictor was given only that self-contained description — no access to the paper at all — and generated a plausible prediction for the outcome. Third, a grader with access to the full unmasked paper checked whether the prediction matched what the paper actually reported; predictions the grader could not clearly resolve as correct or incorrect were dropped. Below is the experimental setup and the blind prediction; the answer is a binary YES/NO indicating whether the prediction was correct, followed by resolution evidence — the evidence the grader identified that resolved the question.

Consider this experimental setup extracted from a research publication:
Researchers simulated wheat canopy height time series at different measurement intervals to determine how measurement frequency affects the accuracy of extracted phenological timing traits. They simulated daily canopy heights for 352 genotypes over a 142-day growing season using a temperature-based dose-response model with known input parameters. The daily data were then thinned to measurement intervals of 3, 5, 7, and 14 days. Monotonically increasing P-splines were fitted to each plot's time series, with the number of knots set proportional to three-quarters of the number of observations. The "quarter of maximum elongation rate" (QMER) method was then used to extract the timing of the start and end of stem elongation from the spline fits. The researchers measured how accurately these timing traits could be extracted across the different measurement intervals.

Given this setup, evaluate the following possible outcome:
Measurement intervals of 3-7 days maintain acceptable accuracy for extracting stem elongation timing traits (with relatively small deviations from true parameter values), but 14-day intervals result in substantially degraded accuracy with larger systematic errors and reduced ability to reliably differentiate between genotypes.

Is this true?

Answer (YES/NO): NO